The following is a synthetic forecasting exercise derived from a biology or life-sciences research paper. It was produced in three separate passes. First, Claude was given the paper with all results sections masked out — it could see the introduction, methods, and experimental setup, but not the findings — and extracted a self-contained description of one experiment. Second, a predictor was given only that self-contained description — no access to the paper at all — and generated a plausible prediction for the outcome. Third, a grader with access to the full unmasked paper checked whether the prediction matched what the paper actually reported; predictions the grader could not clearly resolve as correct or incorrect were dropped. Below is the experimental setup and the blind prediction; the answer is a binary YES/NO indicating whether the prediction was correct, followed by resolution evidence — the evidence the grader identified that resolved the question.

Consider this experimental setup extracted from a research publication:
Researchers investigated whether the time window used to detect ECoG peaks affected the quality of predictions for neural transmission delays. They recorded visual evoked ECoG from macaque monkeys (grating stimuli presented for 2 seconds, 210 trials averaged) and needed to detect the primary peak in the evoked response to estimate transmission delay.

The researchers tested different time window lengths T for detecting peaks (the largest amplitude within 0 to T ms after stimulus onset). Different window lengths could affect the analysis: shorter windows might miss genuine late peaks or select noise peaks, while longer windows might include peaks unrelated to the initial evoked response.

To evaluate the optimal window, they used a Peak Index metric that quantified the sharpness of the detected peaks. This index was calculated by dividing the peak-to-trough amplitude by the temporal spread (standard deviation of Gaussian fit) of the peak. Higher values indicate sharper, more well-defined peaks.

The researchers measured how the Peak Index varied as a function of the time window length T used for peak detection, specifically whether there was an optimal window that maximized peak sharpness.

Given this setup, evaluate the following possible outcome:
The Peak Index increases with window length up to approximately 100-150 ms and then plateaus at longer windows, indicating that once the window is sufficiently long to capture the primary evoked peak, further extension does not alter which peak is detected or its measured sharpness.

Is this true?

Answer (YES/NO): NO